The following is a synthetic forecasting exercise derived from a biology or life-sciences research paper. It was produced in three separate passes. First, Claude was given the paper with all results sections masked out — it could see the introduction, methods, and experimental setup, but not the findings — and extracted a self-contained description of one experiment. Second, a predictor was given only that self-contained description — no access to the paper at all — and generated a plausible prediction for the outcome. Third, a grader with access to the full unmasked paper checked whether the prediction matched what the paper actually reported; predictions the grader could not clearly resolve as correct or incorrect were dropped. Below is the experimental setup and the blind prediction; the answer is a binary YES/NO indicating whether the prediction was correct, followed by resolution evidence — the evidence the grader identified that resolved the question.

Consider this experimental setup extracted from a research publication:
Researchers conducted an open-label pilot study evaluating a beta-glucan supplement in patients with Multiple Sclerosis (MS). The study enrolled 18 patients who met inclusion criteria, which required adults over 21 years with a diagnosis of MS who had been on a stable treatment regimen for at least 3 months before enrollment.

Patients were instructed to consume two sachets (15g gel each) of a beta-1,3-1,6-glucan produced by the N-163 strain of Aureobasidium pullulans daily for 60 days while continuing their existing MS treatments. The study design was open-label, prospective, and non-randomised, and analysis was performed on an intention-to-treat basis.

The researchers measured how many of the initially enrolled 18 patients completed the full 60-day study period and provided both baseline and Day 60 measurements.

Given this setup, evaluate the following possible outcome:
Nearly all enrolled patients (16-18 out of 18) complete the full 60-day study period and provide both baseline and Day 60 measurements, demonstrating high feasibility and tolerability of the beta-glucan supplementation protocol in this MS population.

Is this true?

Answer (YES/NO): NO